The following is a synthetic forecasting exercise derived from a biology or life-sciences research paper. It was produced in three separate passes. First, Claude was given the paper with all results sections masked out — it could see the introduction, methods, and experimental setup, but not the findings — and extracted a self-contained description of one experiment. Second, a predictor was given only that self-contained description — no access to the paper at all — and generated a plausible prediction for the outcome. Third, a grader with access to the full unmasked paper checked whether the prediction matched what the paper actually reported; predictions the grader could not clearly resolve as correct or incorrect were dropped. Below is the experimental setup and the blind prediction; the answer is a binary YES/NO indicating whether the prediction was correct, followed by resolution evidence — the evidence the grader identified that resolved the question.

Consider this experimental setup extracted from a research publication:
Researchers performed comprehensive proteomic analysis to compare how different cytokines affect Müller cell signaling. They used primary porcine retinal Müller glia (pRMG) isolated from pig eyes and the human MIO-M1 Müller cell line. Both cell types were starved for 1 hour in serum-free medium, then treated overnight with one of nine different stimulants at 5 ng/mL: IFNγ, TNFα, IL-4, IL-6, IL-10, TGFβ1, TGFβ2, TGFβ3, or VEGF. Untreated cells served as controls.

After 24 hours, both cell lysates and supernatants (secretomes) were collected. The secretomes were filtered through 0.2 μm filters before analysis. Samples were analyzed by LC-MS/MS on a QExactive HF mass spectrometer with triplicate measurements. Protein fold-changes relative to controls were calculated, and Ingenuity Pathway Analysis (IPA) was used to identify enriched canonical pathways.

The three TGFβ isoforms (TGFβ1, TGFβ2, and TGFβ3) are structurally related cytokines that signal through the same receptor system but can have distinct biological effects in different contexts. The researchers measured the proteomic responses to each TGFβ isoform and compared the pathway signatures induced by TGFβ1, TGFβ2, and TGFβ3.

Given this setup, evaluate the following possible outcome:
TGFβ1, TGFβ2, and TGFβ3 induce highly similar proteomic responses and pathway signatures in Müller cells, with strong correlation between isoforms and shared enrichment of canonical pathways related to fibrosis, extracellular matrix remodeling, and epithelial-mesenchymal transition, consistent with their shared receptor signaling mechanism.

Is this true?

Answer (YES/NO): NO